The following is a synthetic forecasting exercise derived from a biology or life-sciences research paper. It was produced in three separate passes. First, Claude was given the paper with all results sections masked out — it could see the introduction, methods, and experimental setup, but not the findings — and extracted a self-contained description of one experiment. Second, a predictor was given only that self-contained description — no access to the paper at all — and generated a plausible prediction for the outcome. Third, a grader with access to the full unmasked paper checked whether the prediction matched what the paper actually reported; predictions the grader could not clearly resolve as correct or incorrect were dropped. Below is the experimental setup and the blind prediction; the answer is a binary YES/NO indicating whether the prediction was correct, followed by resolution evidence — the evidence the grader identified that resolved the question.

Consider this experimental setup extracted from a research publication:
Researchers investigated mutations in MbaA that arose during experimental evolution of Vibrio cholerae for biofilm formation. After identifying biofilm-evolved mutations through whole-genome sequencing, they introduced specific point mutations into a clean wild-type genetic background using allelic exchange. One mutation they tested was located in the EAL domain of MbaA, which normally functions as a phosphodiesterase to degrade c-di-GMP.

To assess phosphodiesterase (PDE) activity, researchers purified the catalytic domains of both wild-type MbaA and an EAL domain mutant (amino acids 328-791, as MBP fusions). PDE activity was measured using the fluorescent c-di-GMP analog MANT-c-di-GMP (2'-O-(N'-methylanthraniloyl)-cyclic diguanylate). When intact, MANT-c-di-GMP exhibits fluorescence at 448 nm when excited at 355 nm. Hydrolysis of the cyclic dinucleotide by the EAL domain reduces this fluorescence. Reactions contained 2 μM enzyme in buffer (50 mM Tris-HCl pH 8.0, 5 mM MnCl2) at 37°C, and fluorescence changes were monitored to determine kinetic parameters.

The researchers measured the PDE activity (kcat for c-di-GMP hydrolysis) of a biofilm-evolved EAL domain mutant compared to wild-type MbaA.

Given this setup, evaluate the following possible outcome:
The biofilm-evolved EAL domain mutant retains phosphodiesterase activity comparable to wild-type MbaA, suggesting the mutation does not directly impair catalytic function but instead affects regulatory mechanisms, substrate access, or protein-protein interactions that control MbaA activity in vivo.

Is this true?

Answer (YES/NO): NO